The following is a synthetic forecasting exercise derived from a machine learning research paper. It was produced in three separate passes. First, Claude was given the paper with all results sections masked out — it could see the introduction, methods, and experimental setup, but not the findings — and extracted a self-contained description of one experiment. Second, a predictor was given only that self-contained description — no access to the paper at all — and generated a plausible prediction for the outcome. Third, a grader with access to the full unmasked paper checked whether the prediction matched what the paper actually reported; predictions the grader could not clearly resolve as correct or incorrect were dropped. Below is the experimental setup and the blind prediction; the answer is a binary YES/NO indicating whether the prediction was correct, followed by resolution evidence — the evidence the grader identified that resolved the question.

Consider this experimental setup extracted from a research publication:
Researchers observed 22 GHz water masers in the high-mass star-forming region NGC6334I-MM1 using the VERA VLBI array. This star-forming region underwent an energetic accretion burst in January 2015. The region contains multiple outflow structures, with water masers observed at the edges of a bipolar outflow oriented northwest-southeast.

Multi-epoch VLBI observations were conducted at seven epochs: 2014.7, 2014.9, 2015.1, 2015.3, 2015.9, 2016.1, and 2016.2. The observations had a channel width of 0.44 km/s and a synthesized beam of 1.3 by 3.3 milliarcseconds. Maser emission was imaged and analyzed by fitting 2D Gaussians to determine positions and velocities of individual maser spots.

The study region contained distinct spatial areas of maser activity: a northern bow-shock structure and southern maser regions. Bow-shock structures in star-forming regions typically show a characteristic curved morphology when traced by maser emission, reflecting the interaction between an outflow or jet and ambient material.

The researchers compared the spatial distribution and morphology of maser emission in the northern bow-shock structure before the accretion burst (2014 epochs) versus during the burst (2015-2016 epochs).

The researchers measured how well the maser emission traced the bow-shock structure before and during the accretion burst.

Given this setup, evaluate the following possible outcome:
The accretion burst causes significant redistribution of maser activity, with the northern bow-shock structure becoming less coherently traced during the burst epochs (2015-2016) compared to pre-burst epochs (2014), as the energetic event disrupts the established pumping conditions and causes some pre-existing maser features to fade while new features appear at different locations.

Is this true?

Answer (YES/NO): NO